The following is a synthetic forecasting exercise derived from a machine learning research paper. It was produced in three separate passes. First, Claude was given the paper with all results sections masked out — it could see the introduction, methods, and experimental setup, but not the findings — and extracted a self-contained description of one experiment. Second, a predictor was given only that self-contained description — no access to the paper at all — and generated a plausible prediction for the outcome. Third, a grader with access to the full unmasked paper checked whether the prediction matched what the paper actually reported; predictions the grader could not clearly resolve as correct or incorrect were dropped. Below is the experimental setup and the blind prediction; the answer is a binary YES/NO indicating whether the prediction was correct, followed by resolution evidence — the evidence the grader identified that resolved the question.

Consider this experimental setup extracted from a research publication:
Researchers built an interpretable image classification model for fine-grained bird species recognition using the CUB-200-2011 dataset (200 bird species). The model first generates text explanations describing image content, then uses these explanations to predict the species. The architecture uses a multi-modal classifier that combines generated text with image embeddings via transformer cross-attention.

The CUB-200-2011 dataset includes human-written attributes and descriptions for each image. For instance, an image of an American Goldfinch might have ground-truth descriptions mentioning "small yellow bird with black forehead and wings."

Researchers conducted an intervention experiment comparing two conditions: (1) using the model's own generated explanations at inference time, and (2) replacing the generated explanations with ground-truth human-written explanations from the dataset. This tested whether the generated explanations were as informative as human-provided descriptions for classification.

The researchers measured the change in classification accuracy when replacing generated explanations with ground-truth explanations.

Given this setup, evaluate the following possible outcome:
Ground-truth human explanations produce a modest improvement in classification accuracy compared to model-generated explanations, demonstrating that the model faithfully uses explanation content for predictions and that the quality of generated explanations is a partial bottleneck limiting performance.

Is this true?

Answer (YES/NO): YES